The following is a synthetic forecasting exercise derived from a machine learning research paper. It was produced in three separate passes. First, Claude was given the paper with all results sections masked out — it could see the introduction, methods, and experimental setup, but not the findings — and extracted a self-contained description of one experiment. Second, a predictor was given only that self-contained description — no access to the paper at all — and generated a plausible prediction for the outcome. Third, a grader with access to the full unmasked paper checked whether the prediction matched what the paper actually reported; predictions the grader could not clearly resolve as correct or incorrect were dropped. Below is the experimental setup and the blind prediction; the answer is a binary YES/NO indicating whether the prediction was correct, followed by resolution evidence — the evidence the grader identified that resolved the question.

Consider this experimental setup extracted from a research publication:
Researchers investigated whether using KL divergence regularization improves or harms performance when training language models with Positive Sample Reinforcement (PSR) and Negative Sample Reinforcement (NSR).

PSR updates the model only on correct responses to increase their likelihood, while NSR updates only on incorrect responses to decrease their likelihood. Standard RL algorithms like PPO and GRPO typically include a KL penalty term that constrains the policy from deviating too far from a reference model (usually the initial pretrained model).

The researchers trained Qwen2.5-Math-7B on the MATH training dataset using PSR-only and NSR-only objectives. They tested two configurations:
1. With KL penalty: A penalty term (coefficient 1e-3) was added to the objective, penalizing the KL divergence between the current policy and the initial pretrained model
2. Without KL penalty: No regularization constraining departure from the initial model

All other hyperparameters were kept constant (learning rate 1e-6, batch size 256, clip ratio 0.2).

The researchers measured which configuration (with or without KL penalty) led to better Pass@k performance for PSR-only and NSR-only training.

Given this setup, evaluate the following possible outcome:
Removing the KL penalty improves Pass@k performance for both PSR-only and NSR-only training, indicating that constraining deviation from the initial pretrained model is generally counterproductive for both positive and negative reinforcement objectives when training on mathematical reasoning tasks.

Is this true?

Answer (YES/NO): YES